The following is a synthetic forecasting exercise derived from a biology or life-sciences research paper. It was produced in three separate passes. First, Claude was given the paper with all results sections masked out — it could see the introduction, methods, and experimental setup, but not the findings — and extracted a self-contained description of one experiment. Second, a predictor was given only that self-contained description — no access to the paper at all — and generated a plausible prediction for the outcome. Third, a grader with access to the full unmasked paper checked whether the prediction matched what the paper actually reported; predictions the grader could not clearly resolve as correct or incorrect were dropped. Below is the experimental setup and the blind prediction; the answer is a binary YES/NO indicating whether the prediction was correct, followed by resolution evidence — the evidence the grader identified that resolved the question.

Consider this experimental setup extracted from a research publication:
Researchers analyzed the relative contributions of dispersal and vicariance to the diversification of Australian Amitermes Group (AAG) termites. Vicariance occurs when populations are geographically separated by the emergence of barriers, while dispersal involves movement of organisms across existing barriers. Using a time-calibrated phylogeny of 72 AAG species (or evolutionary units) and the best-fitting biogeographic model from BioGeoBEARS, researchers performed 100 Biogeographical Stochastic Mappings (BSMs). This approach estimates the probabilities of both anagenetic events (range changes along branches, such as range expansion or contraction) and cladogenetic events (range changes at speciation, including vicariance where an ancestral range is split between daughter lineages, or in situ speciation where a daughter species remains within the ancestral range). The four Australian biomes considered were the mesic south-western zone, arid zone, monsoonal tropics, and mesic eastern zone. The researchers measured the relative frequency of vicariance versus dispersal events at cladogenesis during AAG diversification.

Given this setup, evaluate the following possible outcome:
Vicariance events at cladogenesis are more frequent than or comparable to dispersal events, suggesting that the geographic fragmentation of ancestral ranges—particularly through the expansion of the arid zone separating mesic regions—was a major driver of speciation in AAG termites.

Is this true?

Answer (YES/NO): NO